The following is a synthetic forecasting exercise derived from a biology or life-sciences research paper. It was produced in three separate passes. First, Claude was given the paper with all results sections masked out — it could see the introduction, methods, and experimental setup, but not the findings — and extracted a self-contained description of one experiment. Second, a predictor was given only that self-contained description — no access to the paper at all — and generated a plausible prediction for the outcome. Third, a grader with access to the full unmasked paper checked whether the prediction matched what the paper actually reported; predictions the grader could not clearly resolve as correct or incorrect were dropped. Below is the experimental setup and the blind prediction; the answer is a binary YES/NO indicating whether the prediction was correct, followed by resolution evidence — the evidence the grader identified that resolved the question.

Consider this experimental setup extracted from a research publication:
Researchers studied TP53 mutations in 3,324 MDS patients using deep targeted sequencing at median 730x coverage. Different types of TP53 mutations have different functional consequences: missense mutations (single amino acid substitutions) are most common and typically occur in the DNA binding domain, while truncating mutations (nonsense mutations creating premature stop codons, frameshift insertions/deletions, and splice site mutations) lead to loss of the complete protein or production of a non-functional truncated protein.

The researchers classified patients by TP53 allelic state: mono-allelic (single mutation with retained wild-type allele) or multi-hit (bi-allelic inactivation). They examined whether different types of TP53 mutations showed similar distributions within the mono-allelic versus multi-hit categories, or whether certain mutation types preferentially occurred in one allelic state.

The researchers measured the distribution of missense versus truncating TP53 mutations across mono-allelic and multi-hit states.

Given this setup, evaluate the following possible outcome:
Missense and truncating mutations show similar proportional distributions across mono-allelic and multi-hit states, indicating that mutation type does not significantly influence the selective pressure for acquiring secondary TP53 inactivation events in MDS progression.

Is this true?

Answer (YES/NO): NO